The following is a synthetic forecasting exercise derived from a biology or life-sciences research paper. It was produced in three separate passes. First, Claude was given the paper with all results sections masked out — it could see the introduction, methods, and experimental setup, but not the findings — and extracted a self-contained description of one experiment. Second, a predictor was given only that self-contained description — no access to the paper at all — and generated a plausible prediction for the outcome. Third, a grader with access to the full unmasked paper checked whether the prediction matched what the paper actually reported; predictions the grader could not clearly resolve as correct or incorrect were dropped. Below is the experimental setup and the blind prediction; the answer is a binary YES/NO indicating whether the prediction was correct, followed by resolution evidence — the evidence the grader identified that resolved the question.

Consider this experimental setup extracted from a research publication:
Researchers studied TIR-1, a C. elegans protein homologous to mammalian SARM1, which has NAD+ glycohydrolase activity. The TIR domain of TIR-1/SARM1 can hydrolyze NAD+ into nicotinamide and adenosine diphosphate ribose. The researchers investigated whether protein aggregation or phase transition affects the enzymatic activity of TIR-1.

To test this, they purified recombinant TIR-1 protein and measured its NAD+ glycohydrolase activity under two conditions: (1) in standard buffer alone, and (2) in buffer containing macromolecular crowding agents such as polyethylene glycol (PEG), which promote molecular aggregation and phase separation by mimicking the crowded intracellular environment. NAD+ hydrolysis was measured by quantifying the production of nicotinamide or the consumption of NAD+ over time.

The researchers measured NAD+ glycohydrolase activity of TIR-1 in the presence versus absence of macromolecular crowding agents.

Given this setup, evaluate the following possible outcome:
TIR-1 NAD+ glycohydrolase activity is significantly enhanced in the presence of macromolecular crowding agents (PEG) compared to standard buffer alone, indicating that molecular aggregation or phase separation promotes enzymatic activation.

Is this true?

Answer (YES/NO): YES